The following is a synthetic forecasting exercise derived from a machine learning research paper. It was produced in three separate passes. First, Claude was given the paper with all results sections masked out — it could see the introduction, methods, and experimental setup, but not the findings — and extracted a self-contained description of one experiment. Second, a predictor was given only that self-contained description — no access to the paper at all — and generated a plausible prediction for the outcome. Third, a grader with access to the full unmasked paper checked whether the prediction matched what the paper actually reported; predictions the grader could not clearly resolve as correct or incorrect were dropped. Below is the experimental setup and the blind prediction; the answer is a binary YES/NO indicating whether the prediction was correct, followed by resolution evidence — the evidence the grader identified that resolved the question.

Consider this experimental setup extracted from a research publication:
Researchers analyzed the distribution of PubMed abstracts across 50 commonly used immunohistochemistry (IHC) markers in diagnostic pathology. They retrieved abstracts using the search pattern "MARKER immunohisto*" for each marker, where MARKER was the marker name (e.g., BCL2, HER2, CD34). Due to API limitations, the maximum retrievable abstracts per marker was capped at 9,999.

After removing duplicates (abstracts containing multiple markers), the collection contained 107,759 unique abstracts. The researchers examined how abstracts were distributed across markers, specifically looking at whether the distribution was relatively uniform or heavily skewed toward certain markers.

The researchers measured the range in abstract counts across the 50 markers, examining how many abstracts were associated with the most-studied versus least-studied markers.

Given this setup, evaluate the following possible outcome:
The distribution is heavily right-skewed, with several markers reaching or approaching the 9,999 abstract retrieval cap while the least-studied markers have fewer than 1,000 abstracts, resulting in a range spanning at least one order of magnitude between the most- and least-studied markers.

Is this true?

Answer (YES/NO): YES